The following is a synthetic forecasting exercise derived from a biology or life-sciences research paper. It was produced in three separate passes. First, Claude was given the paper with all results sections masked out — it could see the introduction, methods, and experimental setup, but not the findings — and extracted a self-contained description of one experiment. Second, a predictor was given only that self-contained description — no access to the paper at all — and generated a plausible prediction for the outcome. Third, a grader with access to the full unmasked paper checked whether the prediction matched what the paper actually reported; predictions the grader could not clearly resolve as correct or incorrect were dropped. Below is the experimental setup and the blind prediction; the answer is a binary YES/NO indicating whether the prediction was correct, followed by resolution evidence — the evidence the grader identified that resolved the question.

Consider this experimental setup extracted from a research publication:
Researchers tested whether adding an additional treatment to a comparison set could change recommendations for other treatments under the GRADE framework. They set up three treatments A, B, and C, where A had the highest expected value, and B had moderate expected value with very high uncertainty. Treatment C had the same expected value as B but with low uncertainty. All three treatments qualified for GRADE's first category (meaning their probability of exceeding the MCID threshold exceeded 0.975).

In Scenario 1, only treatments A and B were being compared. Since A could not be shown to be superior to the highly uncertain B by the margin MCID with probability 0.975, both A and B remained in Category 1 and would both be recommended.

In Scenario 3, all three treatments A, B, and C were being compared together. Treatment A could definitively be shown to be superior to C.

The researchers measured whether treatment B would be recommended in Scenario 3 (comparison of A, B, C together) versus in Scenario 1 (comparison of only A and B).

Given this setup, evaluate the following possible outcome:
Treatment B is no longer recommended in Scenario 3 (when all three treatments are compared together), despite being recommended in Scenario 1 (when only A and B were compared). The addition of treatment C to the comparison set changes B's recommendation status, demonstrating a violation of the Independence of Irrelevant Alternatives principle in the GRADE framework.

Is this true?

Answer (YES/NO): YES